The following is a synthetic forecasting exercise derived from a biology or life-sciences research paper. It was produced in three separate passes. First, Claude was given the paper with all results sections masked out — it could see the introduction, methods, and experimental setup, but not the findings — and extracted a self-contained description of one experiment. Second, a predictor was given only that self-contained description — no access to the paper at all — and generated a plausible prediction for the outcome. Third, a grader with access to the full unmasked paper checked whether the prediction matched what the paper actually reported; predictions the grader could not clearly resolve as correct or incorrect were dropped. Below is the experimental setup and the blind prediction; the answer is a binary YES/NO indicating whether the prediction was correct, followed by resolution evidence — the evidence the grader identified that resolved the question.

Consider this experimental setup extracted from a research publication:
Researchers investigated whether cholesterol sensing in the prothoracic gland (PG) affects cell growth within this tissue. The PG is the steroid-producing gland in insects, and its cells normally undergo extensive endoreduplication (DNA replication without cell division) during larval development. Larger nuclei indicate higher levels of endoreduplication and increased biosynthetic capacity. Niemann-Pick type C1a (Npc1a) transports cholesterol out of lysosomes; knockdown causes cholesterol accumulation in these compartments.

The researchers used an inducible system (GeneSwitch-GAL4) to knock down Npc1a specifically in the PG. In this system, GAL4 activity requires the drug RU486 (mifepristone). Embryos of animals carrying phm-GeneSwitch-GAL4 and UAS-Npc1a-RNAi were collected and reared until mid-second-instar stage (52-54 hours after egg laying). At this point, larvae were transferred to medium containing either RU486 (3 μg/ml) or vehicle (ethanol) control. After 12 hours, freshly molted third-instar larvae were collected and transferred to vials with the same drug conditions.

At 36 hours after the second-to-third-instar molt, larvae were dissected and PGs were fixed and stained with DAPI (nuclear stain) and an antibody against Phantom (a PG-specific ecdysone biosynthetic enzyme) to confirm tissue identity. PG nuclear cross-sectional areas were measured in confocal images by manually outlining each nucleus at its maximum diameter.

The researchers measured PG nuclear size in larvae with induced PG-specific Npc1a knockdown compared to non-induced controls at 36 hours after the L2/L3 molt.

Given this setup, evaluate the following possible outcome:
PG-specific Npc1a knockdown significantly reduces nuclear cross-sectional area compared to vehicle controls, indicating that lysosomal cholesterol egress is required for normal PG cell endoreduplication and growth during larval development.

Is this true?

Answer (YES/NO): NO